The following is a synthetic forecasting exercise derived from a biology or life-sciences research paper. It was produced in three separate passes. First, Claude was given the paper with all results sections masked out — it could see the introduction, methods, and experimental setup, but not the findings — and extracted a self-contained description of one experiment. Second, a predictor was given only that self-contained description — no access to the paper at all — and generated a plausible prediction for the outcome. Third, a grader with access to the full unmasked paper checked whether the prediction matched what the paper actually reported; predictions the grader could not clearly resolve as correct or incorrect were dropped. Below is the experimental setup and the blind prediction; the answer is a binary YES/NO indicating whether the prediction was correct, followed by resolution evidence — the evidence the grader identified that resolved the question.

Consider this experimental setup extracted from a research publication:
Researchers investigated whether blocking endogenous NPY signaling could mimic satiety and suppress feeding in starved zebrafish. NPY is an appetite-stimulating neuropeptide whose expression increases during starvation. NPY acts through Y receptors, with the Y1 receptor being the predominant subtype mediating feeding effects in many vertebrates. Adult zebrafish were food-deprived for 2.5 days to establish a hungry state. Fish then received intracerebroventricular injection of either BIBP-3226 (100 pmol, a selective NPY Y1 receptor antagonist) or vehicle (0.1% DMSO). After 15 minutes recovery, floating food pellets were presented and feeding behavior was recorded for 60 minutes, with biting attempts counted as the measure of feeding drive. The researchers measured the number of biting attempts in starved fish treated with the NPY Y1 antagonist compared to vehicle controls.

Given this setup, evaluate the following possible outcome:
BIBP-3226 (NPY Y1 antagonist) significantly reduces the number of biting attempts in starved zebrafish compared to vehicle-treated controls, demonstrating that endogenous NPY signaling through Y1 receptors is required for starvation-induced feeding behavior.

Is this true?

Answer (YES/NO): YES